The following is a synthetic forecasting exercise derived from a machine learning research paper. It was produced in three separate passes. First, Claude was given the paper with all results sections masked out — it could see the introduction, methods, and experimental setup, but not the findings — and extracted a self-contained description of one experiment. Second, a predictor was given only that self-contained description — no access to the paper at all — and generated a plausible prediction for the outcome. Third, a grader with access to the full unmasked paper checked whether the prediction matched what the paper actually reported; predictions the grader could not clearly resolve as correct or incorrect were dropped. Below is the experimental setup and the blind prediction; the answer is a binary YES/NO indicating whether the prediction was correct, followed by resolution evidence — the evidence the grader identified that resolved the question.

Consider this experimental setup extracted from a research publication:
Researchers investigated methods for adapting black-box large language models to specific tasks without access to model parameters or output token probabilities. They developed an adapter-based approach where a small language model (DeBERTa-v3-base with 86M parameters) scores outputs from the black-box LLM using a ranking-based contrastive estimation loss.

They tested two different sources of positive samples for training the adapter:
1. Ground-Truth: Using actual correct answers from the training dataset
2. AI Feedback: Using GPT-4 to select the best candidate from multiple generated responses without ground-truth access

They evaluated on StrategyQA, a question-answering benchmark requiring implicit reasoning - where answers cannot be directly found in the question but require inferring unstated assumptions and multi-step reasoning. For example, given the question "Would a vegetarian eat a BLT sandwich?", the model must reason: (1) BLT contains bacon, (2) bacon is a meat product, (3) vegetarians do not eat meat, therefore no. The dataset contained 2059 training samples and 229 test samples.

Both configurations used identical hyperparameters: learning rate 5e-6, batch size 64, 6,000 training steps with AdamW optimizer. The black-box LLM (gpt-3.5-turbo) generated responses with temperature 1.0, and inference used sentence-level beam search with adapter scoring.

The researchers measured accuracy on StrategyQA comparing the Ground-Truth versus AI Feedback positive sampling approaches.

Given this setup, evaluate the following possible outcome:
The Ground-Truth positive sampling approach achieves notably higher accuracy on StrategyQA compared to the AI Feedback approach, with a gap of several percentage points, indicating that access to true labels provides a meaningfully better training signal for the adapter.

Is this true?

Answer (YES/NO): NO